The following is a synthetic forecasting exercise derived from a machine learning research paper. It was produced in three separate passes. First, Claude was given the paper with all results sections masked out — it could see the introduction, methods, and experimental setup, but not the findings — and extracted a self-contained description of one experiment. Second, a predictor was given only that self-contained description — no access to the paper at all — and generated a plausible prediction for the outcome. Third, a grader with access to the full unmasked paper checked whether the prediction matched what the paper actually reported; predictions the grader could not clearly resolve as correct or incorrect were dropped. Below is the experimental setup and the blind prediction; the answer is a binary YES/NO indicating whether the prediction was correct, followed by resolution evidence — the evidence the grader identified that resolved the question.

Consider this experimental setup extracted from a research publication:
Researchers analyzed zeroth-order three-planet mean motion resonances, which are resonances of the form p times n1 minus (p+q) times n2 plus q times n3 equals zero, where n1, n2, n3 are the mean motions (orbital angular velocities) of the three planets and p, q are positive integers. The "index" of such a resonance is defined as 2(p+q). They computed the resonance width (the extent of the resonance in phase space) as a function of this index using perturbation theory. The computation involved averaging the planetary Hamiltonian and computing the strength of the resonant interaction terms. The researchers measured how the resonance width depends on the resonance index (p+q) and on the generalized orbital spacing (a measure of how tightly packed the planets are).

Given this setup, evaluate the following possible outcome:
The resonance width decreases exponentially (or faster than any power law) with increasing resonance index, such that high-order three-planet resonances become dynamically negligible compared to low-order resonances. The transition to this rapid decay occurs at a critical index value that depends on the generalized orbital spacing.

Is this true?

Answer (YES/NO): YES